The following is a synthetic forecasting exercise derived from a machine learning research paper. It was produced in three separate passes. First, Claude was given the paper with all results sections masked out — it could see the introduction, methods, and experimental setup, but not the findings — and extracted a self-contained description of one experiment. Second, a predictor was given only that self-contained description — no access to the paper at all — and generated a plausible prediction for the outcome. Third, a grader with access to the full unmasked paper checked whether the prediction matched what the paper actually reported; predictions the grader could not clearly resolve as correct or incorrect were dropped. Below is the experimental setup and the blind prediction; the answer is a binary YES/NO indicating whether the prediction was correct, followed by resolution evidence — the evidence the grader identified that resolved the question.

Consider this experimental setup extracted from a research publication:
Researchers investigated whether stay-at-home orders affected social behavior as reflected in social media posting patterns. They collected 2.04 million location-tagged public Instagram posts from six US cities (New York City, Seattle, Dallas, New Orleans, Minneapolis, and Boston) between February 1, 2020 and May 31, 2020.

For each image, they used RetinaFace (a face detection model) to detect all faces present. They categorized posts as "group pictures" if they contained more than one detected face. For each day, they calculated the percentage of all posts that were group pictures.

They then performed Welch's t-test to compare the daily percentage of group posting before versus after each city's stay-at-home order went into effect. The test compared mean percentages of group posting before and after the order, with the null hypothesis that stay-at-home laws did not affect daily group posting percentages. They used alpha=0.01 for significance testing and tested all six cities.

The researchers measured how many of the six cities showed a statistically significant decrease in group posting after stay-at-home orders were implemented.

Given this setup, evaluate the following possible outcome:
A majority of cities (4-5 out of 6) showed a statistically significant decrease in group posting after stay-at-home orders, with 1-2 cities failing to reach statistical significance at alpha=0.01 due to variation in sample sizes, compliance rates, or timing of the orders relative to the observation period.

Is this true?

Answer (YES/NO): NO